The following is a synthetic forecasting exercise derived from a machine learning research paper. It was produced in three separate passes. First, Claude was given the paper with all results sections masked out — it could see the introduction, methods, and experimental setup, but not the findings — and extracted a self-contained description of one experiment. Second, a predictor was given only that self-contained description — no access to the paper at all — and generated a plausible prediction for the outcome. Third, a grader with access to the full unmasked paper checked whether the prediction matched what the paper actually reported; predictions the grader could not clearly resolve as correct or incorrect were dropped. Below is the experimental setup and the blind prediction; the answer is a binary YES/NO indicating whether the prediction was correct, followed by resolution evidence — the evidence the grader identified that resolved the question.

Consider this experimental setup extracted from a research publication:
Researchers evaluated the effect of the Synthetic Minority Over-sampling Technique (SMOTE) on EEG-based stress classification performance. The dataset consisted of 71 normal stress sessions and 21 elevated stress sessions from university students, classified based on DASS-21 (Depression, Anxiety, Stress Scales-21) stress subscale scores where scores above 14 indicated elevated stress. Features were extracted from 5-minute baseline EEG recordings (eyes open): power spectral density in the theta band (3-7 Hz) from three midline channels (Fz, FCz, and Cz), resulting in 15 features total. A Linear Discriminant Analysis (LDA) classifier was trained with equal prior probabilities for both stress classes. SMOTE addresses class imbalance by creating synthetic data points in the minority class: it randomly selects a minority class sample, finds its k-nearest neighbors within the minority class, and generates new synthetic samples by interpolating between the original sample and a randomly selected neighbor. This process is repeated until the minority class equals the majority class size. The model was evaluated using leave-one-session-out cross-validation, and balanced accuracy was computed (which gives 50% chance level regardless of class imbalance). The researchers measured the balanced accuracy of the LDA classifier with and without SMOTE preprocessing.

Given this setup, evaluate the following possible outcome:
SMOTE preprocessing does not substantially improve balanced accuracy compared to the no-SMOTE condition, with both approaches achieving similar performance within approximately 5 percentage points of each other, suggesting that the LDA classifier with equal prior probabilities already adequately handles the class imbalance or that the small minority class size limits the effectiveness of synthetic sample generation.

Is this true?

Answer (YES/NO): YES